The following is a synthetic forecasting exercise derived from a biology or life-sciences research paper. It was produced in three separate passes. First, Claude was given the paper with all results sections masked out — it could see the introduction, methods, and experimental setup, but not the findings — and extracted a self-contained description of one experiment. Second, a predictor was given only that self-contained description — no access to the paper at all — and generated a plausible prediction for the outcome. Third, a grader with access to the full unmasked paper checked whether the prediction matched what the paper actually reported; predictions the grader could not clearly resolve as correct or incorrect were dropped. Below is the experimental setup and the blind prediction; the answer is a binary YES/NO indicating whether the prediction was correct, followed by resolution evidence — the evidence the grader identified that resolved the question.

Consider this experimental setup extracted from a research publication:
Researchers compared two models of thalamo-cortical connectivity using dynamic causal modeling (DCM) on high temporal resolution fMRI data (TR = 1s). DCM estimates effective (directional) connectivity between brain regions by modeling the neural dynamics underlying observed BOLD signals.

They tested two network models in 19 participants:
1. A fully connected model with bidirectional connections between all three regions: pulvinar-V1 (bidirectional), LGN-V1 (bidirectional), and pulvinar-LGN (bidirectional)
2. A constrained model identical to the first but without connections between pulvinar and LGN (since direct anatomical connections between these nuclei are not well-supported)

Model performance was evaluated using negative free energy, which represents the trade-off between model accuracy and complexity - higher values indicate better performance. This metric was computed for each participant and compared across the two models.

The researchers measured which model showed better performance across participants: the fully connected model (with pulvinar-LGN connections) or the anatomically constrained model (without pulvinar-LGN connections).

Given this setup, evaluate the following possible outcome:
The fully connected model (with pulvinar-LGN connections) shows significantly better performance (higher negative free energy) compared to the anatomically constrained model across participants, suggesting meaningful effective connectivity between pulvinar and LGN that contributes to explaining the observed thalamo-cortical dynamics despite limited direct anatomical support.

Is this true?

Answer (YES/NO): NO